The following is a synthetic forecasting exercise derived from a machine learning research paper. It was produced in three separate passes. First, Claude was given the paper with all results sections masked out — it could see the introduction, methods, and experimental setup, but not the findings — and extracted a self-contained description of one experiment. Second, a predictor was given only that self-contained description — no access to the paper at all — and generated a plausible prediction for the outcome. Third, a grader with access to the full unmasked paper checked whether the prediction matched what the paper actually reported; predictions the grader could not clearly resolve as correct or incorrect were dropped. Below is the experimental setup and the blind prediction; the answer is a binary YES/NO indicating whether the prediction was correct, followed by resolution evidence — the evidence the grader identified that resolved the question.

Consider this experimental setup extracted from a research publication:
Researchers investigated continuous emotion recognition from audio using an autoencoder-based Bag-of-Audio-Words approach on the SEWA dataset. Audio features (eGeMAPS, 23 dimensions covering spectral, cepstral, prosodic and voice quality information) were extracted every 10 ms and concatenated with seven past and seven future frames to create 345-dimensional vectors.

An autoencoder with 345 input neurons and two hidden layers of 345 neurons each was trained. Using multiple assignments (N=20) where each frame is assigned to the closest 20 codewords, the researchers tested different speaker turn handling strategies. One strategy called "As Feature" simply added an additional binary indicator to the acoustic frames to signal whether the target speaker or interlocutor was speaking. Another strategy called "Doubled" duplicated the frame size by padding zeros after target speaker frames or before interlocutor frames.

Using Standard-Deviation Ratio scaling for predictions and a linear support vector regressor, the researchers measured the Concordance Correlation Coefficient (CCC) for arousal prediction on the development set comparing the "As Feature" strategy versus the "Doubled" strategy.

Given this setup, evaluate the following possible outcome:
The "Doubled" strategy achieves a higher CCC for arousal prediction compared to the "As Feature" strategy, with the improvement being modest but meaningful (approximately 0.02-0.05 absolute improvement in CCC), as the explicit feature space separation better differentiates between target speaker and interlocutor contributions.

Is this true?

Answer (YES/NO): NO